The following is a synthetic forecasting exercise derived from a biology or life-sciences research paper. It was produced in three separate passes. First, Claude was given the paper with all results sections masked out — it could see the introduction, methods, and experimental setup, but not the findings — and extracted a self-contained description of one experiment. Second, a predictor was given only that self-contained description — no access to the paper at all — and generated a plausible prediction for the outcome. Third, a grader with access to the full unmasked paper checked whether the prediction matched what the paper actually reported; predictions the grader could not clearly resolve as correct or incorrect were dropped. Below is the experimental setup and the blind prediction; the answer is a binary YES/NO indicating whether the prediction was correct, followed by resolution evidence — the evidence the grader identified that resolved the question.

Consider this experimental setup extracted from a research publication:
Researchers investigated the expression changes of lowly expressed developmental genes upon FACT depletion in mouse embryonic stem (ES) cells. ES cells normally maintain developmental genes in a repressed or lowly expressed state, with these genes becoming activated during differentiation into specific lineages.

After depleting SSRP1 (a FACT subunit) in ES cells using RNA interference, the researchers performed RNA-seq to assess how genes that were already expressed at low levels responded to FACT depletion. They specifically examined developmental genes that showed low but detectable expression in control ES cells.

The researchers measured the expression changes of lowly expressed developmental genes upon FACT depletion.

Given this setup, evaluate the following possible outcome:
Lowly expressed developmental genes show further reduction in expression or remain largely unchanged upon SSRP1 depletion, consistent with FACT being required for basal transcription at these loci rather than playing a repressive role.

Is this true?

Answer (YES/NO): NO